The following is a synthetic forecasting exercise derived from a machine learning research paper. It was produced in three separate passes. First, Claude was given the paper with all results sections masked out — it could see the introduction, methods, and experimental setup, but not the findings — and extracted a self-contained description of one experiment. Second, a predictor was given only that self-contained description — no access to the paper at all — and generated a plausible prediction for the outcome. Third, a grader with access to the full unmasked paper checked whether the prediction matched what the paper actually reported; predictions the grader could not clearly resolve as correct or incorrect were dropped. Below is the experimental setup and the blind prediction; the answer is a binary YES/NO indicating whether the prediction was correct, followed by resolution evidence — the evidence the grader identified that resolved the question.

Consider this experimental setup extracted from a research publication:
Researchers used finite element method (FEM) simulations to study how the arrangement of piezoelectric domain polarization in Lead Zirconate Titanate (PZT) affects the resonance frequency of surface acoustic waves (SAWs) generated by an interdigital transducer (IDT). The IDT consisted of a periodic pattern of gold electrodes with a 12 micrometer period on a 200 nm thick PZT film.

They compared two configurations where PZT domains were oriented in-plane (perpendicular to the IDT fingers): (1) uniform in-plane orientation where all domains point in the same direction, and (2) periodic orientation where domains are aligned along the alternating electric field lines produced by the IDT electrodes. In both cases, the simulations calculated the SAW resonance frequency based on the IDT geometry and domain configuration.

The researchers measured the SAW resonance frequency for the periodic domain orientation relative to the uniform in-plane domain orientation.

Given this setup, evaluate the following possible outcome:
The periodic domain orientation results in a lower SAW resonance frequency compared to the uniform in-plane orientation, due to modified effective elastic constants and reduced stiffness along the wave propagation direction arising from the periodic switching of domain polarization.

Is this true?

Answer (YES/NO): NO